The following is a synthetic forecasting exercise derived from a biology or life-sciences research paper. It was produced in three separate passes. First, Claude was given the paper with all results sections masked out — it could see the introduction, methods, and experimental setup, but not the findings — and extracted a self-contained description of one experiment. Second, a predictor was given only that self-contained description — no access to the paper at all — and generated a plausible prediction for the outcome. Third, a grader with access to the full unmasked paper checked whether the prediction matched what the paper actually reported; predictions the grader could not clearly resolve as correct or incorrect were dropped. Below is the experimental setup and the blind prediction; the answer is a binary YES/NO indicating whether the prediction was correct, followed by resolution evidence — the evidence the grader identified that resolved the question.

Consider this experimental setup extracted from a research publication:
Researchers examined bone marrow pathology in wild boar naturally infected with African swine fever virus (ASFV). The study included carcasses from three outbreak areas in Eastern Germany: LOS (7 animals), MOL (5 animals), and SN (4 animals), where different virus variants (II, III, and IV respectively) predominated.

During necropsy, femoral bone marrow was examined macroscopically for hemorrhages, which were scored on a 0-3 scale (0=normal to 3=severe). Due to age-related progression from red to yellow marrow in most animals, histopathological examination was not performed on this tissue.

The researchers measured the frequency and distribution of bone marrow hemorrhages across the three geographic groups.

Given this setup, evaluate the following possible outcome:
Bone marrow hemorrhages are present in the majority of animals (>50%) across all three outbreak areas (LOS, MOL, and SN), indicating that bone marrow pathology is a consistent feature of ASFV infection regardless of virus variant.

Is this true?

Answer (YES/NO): NO